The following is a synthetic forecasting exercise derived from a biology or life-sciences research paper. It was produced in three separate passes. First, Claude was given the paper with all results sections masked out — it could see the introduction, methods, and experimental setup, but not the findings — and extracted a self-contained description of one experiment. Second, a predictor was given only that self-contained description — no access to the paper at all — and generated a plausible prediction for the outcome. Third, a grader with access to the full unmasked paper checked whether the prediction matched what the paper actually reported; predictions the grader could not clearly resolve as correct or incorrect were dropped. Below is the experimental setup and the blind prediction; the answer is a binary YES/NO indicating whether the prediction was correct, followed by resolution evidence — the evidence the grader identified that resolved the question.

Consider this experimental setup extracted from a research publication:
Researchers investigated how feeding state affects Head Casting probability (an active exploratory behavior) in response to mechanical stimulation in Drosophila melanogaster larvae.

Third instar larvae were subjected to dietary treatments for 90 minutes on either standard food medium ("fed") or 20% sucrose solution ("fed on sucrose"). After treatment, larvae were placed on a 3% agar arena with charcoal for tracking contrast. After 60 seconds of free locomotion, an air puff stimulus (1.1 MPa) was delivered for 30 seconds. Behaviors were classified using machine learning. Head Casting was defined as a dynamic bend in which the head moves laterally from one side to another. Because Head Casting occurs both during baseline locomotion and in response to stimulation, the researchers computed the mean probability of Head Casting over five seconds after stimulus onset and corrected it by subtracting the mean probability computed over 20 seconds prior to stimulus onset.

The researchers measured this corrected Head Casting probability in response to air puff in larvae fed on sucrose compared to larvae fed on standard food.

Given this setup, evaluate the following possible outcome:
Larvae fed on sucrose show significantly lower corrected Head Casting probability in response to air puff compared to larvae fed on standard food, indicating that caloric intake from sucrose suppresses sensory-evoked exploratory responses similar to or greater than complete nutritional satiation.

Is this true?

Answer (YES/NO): NO